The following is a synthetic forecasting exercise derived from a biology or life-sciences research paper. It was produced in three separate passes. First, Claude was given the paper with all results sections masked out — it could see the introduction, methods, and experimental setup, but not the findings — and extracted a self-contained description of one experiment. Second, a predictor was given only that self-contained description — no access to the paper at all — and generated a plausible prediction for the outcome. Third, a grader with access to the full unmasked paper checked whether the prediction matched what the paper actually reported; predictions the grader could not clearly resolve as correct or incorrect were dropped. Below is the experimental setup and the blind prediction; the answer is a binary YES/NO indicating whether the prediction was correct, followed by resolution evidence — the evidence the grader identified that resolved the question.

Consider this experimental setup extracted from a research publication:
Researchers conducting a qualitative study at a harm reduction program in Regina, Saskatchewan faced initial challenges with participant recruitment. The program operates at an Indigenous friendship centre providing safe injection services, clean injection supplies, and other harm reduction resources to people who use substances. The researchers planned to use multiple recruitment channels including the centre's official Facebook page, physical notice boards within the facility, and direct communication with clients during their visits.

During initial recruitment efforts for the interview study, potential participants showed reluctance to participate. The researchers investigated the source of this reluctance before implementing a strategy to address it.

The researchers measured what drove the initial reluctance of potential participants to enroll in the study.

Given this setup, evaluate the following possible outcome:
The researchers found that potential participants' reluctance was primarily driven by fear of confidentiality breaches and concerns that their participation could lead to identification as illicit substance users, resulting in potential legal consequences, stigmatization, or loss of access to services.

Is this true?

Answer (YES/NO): YES